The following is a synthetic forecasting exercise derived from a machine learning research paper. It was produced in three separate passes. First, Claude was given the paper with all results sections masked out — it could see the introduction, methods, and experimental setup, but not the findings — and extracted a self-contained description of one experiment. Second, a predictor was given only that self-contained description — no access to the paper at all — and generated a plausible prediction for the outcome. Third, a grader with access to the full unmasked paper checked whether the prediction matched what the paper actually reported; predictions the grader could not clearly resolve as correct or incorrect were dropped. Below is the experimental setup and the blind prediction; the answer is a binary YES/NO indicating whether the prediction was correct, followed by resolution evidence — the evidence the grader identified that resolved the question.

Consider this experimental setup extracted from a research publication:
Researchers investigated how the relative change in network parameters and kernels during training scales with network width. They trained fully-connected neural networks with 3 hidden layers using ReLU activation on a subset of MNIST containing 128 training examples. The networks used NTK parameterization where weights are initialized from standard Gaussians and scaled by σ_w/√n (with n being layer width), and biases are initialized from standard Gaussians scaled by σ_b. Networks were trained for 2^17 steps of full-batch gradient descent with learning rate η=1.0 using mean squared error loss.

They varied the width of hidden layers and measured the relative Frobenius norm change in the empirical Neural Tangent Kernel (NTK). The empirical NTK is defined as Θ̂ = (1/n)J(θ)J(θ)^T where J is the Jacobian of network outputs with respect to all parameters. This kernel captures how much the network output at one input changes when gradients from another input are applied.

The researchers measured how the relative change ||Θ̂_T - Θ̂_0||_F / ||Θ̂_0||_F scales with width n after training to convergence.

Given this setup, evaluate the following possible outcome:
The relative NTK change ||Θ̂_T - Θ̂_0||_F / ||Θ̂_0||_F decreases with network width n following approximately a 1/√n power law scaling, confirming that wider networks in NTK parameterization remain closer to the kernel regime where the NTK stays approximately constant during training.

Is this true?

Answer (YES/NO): NO